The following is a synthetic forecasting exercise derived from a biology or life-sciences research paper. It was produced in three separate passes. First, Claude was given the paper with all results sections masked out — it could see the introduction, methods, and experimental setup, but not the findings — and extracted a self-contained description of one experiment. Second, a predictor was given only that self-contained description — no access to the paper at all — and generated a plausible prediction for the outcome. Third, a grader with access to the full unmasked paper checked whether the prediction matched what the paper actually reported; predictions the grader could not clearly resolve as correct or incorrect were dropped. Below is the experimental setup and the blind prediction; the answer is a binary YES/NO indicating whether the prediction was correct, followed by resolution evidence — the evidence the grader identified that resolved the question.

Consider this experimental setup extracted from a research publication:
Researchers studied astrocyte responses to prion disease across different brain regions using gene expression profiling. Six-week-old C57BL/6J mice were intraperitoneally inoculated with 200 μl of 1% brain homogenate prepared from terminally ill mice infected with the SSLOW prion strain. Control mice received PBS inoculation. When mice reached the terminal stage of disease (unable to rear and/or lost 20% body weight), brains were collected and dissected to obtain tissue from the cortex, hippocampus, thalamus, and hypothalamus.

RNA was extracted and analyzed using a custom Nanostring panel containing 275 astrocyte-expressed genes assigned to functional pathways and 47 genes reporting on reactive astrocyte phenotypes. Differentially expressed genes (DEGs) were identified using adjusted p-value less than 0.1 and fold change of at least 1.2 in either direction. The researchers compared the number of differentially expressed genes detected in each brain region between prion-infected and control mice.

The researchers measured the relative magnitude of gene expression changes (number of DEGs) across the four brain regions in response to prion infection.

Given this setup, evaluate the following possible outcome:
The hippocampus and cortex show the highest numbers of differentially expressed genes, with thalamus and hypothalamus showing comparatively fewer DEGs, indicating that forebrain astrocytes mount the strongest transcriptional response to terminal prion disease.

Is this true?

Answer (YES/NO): NO